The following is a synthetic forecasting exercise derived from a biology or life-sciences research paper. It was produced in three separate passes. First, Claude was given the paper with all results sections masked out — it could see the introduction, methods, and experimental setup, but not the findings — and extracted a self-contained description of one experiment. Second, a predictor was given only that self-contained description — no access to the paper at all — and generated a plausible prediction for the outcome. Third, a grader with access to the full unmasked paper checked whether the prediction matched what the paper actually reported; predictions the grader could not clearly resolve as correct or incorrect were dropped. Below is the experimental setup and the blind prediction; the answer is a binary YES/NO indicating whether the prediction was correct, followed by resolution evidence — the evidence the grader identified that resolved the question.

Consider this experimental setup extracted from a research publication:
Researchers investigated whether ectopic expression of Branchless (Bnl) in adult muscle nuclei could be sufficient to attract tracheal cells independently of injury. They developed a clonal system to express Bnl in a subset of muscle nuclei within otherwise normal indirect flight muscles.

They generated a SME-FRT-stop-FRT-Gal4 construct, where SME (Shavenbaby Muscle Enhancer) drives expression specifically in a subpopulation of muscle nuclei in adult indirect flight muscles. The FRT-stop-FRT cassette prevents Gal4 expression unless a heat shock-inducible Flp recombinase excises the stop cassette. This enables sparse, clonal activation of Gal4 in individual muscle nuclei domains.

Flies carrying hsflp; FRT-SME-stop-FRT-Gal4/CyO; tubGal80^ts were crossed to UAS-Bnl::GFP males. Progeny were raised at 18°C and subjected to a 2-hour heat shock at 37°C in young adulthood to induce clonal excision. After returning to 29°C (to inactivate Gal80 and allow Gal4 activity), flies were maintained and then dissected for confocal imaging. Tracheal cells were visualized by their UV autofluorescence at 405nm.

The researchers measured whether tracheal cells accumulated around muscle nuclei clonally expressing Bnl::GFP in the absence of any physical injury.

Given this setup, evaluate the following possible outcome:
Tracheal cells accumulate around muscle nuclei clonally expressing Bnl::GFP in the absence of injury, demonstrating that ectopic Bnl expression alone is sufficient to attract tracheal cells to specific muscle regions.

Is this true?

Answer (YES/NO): YES